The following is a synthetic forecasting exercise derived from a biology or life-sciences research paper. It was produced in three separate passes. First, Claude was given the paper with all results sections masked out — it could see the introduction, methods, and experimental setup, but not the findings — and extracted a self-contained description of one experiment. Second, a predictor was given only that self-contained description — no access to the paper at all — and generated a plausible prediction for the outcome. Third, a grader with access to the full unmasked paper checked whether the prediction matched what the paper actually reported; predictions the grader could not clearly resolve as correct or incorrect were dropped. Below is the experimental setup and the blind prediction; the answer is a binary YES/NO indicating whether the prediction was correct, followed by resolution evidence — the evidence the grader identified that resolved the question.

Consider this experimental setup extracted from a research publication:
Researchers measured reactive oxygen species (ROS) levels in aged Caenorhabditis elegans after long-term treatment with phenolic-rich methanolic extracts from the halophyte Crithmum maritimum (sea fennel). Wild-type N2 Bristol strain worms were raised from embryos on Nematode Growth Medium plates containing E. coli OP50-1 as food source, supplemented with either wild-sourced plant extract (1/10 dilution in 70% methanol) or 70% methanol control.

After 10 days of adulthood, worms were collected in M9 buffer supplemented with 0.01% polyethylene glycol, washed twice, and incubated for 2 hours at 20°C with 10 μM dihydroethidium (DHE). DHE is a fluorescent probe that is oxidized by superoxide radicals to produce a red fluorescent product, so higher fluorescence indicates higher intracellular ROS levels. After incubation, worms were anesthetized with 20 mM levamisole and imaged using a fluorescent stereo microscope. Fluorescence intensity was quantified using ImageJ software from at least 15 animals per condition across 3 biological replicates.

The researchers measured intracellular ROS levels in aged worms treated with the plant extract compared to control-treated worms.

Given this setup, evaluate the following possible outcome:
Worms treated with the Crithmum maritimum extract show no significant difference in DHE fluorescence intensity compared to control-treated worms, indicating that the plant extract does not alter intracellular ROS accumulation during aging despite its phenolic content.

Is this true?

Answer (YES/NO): NO